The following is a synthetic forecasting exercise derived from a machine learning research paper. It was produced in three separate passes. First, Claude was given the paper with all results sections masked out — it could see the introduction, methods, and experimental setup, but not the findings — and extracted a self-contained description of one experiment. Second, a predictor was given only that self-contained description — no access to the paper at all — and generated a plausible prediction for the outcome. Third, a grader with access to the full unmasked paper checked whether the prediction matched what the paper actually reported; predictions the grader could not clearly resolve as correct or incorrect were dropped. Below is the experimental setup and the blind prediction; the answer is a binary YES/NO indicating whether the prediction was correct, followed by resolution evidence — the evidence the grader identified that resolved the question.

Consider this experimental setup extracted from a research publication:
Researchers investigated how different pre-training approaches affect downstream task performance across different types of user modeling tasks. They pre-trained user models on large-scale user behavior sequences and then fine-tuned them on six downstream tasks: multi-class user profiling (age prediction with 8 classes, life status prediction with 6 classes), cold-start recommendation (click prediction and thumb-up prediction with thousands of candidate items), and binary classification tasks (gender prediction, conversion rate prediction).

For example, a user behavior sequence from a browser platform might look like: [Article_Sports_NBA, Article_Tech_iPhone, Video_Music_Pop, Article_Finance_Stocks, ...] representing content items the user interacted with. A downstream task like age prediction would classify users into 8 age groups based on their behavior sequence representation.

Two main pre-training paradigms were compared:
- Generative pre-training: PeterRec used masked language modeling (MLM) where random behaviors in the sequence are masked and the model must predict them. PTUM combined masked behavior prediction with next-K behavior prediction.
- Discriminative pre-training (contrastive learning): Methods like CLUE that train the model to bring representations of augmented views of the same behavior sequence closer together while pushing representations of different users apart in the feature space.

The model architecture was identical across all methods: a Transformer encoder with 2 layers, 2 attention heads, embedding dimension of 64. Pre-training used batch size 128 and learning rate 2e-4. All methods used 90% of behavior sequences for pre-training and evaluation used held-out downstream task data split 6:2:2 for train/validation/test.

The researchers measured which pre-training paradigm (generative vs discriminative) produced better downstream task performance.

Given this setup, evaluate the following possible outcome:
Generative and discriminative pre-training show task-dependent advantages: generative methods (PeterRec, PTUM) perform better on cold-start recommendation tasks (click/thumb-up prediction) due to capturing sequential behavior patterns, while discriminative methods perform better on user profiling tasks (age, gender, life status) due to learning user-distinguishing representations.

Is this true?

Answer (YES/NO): NO